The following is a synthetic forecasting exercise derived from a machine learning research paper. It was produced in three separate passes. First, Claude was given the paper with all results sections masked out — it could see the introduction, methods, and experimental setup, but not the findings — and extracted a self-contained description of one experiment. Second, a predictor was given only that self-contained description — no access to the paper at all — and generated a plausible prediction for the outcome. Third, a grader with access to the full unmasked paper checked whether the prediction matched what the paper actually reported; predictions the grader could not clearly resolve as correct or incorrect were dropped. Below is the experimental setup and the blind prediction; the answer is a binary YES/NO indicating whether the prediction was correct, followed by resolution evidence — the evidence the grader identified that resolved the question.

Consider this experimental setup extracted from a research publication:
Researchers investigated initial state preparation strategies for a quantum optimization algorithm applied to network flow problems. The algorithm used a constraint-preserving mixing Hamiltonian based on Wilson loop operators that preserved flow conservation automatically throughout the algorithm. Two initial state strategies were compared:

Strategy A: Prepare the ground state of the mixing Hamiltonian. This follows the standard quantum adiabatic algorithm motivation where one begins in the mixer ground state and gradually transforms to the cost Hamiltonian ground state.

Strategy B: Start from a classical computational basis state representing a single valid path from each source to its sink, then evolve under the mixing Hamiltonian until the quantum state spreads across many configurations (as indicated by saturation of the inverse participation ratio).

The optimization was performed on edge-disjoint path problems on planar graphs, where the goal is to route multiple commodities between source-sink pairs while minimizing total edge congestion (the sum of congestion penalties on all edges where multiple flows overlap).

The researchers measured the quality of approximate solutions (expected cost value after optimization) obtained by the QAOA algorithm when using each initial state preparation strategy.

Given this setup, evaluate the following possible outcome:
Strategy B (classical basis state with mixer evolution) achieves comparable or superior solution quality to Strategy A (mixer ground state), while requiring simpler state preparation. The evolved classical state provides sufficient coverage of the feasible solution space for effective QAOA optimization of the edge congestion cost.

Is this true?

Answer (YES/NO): YES